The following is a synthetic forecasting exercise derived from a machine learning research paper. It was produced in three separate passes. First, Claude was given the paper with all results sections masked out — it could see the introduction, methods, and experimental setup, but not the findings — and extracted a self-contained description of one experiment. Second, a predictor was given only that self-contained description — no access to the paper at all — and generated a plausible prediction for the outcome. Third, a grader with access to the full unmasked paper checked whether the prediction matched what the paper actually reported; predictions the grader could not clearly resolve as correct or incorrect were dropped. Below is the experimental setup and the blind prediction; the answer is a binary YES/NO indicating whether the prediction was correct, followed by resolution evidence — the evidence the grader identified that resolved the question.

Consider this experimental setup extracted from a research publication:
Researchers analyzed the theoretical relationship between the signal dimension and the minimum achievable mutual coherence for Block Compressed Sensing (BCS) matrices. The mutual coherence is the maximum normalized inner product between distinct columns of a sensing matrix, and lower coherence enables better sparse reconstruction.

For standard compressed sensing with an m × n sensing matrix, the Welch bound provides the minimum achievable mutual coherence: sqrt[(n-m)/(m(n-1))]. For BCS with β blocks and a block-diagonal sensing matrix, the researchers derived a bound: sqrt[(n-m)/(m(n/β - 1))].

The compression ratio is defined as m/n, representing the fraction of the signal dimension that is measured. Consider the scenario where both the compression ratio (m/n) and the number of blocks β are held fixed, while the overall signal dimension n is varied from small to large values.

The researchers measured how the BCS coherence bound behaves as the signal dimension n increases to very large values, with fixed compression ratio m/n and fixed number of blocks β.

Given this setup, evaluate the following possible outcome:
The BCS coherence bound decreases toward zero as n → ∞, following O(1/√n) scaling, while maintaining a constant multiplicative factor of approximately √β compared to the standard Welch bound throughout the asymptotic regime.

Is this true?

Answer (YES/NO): YES